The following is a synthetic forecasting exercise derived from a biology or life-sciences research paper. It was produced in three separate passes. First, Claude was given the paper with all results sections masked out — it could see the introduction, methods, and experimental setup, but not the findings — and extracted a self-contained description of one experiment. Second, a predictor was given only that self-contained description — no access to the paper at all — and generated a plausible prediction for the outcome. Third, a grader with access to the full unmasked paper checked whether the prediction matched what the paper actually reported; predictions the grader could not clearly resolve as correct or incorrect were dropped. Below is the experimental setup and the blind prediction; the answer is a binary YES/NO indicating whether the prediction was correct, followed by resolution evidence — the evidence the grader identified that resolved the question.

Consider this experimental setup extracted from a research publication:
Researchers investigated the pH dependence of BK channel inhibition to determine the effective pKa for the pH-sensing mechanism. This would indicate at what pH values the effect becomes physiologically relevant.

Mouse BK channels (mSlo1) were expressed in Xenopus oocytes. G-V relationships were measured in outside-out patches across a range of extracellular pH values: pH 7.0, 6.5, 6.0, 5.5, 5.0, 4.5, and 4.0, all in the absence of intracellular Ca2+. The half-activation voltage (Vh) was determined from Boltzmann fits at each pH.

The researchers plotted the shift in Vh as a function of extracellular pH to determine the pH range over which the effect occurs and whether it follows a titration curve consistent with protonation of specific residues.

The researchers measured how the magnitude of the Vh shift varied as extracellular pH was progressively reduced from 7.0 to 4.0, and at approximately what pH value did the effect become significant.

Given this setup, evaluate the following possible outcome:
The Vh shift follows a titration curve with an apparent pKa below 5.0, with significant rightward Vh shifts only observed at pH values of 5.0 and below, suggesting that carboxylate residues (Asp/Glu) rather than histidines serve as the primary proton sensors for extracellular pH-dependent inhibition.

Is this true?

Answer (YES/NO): NO